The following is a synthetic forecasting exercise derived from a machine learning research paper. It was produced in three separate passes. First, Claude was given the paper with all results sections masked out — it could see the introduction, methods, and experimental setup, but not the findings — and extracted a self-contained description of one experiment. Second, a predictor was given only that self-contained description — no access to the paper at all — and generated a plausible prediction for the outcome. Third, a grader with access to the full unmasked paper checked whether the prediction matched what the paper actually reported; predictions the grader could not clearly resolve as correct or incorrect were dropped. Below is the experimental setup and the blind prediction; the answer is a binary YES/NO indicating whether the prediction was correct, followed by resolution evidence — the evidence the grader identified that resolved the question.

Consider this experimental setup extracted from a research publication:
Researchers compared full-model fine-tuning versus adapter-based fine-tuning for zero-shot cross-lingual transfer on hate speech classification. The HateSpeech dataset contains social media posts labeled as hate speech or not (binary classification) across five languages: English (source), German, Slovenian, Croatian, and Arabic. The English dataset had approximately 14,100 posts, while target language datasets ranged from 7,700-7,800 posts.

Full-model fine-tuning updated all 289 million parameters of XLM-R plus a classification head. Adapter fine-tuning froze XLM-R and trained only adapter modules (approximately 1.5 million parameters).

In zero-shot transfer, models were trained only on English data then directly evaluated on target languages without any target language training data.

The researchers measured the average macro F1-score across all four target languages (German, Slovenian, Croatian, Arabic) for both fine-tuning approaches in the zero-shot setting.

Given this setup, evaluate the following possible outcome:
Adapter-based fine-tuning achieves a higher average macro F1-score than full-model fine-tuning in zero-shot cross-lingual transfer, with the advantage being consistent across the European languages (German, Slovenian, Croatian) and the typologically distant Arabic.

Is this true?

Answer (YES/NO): YES